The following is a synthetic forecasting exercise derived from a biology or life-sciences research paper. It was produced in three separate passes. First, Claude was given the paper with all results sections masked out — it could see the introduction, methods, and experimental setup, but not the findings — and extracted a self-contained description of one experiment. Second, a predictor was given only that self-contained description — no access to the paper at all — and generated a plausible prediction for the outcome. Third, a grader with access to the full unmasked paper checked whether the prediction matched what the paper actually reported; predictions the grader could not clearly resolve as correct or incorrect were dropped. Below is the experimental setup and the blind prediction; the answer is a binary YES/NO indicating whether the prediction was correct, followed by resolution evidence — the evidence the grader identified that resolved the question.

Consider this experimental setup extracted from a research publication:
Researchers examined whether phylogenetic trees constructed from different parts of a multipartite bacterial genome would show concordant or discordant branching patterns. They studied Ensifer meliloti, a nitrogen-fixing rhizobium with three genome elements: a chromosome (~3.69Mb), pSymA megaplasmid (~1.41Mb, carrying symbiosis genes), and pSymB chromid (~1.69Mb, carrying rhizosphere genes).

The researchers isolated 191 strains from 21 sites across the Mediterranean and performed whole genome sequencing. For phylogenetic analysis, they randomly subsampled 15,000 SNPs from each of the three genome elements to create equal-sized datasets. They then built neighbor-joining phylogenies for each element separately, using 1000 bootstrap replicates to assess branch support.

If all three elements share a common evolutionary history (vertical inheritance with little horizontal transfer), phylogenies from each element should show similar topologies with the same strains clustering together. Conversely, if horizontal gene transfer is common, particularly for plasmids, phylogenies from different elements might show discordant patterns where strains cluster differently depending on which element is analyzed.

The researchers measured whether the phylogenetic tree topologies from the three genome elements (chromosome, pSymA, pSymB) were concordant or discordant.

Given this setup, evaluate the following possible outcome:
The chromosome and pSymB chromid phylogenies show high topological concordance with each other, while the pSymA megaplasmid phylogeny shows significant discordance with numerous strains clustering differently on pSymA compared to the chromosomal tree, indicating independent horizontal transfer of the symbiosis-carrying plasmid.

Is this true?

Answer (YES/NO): NO